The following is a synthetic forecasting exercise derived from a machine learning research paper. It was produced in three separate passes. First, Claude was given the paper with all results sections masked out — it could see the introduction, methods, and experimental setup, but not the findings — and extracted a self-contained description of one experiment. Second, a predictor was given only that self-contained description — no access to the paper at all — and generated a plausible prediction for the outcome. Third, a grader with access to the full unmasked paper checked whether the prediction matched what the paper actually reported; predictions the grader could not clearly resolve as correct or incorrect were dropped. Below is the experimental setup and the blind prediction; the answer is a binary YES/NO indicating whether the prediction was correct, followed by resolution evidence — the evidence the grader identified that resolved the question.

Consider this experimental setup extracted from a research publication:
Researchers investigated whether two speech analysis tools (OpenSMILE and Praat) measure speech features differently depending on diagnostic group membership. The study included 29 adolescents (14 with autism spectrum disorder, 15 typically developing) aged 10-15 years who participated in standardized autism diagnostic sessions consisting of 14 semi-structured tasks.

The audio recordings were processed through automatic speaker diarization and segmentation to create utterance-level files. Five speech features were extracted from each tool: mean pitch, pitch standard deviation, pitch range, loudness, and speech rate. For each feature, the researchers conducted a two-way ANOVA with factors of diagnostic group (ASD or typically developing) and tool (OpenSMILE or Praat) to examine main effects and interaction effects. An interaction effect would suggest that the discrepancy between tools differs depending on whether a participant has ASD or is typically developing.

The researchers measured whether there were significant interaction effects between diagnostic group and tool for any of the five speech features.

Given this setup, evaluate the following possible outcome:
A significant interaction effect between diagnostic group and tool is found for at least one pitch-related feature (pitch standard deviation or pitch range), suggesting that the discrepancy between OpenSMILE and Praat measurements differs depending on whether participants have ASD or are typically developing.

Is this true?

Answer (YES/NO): YES